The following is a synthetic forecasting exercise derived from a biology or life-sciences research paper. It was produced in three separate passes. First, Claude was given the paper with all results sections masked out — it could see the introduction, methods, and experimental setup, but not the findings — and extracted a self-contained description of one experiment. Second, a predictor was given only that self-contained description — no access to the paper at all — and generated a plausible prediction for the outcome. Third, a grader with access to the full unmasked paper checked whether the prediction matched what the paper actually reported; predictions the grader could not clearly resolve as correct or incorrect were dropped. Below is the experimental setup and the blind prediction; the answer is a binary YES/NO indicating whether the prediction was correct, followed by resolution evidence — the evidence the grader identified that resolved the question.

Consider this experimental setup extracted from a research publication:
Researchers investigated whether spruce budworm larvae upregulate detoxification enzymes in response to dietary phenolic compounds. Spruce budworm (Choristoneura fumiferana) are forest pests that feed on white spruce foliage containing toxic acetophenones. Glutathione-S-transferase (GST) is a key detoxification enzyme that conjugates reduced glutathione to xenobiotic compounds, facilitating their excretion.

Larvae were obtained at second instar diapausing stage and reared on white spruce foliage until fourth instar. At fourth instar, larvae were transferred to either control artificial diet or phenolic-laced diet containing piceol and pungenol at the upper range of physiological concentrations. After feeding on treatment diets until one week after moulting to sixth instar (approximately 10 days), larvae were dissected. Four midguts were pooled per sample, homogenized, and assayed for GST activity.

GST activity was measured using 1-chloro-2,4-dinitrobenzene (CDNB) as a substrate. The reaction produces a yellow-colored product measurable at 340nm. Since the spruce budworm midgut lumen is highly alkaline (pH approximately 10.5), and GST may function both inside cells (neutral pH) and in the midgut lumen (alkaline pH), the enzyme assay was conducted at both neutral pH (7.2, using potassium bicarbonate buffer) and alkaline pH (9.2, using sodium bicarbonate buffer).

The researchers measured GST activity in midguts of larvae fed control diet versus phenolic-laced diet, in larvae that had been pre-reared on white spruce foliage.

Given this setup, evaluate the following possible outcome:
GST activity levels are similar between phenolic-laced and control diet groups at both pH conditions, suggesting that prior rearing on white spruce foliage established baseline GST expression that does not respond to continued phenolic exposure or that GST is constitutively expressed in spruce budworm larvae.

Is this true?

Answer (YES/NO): NO